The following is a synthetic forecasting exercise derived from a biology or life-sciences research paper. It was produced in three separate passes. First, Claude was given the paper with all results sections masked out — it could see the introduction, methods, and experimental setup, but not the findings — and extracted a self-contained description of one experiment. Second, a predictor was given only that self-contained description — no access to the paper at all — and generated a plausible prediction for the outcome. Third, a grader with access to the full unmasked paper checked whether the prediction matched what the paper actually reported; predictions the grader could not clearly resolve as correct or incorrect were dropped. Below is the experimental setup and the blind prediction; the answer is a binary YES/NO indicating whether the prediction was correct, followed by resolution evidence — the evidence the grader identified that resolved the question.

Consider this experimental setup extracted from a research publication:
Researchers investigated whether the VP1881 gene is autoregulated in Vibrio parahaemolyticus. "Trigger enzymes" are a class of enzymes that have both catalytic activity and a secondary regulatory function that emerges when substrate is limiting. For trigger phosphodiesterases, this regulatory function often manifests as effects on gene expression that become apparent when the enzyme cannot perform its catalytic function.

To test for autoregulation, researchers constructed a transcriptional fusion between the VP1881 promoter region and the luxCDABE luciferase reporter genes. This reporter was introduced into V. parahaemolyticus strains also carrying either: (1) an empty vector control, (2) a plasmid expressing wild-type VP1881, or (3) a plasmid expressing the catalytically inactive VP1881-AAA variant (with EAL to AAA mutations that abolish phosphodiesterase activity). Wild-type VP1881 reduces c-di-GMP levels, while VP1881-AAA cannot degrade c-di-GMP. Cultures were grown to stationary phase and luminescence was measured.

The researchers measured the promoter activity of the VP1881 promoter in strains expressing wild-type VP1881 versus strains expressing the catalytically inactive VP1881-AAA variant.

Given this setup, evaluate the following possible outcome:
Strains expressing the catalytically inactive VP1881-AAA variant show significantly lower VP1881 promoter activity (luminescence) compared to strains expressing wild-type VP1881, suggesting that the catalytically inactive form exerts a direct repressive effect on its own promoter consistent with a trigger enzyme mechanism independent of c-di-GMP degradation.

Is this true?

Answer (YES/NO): NO